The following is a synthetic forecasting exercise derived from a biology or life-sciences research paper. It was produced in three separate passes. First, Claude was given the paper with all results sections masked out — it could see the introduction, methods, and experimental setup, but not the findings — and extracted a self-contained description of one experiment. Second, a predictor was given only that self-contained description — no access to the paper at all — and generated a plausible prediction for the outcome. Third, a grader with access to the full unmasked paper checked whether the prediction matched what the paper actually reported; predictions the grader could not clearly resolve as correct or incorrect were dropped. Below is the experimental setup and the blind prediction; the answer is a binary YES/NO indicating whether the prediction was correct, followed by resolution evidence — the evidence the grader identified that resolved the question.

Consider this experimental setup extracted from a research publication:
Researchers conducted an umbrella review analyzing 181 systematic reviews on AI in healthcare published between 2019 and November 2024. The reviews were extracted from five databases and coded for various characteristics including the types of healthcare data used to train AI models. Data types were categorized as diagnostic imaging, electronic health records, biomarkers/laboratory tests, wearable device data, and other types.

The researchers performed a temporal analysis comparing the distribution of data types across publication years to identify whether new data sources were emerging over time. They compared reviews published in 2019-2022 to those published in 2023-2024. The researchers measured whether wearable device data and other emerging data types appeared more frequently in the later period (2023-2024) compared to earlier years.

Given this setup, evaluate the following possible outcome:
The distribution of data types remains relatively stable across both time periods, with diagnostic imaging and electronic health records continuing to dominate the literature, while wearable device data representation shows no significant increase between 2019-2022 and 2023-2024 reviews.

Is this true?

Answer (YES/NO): NO